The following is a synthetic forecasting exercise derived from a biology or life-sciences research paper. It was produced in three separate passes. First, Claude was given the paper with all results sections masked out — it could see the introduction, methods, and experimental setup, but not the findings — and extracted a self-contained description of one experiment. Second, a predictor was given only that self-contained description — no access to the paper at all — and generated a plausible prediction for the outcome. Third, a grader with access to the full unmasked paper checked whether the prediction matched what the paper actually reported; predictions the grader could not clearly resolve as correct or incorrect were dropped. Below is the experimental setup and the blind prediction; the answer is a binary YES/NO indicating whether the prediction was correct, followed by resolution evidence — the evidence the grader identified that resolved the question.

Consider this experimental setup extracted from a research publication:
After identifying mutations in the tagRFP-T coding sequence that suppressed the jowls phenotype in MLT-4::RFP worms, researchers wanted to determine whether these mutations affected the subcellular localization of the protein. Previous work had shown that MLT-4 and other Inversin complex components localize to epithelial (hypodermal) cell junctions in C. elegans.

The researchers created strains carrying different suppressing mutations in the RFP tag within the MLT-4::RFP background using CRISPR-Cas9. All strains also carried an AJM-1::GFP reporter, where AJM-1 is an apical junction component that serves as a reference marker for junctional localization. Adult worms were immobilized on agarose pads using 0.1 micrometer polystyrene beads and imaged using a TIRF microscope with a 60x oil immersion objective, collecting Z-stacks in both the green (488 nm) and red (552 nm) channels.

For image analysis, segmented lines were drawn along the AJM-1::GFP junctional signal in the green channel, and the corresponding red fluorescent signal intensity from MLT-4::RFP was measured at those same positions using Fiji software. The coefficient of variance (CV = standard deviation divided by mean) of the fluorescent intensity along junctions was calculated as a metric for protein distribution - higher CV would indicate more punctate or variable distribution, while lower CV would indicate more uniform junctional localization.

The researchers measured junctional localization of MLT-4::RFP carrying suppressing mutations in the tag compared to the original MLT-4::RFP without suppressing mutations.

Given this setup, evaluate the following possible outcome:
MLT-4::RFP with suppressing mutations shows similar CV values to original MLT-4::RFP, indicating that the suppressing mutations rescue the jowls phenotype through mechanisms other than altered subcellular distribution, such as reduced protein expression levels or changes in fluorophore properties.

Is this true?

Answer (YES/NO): YES